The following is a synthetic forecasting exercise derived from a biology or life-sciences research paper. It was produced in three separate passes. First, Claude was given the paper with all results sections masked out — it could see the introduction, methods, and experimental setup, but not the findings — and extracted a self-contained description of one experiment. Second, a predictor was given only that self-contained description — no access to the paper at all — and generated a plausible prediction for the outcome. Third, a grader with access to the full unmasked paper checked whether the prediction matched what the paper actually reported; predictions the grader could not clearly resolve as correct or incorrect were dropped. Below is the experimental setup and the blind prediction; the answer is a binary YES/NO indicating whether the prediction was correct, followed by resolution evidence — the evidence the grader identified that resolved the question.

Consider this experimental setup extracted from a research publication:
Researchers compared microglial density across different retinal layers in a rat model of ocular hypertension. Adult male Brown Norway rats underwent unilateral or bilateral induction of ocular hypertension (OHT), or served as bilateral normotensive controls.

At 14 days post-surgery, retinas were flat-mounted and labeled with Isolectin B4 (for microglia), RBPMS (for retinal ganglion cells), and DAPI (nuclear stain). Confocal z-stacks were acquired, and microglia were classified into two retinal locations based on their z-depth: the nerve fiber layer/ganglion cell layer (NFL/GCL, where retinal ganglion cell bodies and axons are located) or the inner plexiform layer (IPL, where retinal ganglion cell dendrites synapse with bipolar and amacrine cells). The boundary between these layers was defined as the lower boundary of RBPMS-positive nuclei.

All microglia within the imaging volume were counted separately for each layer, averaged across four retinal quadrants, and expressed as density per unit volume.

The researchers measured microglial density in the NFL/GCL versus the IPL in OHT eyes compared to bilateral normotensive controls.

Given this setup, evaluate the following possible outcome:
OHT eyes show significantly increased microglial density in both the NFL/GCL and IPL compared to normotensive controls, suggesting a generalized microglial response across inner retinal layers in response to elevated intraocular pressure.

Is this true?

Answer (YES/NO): NO